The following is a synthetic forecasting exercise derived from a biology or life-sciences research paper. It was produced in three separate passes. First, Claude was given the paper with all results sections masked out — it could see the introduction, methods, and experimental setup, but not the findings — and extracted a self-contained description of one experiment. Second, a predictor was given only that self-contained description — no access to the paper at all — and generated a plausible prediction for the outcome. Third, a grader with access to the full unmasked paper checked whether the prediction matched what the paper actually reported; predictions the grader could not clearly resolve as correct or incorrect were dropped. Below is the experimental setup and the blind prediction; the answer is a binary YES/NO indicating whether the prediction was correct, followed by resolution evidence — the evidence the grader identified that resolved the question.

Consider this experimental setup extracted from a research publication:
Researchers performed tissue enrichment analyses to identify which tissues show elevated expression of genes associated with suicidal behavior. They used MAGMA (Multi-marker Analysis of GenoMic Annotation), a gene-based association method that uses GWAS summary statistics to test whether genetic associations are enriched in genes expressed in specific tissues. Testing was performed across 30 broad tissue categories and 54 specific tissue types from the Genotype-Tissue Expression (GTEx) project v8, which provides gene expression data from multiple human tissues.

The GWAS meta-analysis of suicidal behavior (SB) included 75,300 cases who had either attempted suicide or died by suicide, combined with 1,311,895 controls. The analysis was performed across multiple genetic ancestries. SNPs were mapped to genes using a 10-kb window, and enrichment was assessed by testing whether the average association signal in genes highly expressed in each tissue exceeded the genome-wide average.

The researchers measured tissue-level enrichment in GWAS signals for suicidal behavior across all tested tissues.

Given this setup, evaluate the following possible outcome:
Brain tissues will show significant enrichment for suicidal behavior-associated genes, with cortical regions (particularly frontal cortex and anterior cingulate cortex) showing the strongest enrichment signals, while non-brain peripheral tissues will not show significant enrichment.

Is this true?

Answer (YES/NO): NO